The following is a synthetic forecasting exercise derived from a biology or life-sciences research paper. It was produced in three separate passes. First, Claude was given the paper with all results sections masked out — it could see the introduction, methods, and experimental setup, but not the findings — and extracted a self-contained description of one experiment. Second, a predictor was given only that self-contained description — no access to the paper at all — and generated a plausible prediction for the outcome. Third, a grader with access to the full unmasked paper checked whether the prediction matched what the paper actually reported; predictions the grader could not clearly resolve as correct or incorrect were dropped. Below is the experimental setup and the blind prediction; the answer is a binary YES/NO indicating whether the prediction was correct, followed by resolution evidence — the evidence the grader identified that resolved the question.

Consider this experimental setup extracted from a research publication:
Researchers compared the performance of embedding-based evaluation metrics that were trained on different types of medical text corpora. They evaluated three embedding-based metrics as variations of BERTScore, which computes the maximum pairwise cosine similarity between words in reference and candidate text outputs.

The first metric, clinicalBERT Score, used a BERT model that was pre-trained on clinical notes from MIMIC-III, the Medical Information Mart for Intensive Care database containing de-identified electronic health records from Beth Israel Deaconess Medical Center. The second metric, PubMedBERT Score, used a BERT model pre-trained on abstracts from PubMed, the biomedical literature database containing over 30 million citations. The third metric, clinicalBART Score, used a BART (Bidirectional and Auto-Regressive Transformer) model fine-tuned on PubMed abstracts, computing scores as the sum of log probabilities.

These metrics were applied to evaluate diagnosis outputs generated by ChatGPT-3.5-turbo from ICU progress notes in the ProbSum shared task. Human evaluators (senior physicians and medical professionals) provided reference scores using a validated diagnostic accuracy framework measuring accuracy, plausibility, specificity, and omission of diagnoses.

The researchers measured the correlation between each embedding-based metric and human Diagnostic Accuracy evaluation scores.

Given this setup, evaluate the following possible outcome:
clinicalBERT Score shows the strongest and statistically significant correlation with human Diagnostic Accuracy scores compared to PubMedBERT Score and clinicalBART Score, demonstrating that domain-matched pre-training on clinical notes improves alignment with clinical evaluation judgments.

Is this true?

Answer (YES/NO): NO